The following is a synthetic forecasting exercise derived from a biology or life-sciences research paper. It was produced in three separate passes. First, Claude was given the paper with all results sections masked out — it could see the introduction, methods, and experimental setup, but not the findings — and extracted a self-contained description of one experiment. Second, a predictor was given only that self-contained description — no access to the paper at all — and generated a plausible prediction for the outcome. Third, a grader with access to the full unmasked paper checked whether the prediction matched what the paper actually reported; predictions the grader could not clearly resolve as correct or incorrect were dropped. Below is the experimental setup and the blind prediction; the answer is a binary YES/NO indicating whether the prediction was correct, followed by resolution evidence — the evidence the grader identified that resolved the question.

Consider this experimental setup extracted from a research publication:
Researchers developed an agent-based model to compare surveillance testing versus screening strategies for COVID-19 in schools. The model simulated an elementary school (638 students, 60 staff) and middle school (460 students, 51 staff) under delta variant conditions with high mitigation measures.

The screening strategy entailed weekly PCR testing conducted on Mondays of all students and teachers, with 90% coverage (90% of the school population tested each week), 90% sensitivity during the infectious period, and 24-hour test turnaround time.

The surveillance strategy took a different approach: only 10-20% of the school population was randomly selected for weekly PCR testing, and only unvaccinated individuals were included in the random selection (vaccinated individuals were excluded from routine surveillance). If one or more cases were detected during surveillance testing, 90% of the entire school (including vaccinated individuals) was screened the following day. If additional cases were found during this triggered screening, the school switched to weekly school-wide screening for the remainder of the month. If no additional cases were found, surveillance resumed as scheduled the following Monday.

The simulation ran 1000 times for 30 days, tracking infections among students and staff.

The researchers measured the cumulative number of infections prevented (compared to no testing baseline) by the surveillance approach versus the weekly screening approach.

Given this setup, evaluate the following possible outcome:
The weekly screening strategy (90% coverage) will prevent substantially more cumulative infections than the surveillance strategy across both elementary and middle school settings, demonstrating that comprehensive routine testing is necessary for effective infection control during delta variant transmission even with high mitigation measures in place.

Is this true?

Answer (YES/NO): NO